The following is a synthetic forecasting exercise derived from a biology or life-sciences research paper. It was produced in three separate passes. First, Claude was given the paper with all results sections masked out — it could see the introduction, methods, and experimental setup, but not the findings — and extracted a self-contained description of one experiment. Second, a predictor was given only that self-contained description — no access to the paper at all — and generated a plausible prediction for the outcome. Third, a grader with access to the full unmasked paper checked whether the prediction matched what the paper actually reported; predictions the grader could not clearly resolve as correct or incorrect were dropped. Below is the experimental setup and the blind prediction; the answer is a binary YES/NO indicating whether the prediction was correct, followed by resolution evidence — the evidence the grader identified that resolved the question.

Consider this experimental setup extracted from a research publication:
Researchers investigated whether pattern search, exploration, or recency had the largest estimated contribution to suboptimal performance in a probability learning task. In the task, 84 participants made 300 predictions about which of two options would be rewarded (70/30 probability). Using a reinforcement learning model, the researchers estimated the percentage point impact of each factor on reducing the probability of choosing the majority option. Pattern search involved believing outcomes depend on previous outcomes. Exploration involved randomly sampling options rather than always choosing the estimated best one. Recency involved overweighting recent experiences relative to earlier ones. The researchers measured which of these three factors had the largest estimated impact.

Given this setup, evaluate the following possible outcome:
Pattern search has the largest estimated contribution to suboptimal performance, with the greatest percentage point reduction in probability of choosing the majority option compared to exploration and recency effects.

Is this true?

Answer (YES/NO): NO